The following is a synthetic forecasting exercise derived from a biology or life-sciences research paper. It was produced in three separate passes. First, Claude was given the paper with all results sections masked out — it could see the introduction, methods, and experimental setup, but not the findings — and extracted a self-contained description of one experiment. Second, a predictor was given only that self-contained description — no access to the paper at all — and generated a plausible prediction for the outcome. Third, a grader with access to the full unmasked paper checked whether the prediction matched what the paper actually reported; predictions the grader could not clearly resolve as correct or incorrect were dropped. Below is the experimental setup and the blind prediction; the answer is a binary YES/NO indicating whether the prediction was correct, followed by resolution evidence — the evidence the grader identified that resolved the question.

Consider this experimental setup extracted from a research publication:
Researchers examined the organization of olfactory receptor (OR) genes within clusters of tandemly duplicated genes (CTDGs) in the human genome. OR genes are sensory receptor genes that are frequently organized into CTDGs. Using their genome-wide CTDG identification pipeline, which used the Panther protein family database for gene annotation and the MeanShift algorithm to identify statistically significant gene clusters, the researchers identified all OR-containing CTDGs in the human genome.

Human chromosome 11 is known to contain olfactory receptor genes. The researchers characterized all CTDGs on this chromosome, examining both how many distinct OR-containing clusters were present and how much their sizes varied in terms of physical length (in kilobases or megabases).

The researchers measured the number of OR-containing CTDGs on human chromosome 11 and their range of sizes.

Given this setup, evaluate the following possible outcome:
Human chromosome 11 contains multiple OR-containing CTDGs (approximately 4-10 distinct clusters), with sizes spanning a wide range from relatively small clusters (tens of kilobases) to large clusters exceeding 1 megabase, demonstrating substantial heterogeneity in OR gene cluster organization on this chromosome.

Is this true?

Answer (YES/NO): NO